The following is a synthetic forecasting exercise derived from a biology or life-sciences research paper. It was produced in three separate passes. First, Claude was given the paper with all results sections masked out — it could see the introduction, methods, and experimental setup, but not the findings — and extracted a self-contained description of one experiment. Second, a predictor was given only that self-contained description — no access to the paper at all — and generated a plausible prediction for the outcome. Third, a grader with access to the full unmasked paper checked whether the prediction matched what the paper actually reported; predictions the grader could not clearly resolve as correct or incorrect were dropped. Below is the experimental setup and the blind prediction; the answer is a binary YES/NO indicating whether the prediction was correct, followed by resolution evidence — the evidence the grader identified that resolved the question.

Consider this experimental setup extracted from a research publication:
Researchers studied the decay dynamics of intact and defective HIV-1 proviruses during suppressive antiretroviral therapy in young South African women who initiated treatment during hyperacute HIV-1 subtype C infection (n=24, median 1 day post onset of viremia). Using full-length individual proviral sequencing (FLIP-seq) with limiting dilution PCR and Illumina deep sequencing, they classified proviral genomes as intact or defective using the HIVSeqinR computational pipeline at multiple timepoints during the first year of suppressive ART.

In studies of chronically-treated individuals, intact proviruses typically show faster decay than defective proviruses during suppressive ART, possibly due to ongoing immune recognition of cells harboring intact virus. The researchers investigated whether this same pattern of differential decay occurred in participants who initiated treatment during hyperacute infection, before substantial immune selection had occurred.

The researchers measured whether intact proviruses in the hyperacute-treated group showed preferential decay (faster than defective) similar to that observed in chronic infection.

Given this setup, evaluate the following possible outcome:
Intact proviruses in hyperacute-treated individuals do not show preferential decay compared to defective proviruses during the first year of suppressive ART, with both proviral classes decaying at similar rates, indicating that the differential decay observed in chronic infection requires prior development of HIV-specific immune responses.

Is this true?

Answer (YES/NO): NO